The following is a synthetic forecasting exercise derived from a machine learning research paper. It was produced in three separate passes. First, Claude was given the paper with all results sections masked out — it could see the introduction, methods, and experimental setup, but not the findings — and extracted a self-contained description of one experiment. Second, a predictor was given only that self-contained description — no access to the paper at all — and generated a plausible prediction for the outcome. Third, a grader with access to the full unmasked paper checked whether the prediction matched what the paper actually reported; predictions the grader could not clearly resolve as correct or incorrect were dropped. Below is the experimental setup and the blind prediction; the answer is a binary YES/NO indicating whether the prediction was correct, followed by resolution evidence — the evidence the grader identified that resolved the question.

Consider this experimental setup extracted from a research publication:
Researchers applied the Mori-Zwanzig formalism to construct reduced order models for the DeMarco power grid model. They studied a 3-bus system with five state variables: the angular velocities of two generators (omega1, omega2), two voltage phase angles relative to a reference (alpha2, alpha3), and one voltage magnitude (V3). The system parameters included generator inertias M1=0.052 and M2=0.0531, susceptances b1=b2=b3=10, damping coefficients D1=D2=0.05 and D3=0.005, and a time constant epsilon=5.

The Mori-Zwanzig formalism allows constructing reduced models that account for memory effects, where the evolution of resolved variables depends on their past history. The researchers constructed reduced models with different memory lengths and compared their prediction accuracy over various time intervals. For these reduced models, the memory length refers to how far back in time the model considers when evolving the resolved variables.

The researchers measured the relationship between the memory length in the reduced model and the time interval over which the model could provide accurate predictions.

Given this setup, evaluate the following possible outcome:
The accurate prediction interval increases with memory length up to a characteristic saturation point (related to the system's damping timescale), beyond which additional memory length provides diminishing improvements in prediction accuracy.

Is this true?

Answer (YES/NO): NO